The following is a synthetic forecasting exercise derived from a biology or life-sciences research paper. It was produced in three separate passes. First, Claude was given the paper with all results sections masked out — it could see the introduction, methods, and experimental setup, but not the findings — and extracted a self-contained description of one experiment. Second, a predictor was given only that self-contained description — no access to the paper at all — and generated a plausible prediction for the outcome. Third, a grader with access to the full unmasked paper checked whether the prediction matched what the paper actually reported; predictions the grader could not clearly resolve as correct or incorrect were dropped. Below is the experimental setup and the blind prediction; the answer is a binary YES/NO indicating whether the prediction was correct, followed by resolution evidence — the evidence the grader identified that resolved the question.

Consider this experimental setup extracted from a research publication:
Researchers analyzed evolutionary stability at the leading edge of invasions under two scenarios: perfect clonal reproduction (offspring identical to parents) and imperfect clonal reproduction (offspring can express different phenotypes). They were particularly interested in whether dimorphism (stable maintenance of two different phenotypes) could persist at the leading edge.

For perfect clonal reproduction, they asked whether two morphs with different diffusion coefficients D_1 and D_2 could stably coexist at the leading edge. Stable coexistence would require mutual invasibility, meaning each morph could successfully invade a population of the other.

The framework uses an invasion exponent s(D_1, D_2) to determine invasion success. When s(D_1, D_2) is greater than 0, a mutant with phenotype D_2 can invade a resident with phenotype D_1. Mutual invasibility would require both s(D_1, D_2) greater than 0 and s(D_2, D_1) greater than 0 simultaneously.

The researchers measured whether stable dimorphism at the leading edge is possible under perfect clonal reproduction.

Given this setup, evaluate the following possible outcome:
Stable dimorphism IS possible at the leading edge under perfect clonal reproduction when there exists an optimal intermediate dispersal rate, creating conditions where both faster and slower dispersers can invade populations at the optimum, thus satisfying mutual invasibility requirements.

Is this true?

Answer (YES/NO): NO